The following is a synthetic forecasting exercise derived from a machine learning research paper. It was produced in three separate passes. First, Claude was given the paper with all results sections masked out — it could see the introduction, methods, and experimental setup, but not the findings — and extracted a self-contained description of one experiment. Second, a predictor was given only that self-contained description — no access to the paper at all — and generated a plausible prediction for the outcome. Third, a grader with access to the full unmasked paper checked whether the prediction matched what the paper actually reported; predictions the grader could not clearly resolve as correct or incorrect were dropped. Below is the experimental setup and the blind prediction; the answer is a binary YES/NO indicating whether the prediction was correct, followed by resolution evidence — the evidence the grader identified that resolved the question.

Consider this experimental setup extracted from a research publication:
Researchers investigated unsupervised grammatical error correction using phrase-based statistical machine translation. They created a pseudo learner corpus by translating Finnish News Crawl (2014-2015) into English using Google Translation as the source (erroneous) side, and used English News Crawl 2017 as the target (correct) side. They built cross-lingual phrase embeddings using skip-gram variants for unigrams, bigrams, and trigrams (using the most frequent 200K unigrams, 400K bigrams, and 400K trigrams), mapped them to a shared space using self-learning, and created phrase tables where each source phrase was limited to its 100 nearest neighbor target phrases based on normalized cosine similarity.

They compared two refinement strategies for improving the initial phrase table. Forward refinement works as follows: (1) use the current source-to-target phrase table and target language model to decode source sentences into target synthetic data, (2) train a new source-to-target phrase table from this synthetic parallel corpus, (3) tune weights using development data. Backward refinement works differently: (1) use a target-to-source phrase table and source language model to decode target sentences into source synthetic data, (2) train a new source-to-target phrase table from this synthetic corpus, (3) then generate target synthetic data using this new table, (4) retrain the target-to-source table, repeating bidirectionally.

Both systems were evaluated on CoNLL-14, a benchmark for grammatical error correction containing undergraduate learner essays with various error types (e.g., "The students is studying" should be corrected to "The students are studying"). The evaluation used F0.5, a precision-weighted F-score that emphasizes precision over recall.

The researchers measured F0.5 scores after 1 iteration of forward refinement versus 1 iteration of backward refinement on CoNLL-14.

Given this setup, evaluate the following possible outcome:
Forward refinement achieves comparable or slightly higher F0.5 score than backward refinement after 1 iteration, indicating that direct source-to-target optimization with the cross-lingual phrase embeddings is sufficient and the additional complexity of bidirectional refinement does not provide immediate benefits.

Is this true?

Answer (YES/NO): YES